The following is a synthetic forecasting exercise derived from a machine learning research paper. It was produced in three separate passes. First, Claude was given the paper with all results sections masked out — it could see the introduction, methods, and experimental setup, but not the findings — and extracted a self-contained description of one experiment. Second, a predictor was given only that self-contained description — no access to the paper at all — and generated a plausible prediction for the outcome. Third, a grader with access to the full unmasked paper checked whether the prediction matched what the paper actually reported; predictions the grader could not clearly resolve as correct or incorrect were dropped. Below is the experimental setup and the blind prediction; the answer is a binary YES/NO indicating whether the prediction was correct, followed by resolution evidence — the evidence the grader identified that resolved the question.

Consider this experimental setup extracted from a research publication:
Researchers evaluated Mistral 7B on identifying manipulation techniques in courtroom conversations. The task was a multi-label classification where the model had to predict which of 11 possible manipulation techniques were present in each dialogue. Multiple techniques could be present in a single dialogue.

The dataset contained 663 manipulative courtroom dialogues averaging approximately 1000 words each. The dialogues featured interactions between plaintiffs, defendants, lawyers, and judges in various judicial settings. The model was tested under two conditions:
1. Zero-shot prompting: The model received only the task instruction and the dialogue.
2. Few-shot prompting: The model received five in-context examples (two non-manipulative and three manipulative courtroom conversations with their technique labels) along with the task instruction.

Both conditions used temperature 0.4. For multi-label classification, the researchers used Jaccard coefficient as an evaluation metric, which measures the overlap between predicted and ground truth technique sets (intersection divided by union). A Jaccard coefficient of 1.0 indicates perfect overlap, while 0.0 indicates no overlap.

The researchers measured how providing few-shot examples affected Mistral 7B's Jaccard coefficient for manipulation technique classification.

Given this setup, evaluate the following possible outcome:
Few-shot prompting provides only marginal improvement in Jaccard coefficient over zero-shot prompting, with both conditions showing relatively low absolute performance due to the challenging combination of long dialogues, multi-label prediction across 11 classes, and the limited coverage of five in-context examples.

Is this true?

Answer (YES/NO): NO